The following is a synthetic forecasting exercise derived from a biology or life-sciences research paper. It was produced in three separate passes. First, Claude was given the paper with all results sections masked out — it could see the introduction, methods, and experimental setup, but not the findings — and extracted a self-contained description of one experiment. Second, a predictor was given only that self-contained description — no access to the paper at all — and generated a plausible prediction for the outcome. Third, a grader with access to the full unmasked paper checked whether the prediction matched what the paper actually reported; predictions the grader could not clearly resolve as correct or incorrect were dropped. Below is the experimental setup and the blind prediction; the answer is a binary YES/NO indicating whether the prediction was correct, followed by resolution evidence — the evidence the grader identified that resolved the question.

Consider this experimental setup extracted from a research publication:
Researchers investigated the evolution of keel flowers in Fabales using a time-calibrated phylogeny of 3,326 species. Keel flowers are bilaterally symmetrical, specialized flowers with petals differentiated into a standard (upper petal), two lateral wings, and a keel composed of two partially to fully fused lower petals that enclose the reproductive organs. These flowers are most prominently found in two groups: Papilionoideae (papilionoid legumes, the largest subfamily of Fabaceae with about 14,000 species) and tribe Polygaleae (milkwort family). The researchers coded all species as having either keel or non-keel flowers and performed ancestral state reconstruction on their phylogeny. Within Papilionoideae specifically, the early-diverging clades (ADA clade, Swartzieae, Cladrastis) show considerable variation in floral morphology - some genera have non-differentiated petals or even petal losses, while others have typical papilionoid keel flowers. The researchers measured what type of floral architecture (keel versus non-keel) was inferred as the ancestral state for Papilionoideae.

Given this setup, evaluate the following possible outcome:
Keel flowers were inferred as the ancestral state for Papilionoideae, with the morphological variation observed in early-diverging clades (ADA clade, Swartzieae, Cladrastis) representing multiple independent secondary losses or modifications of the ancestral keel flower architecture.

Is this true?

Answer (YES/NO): NO